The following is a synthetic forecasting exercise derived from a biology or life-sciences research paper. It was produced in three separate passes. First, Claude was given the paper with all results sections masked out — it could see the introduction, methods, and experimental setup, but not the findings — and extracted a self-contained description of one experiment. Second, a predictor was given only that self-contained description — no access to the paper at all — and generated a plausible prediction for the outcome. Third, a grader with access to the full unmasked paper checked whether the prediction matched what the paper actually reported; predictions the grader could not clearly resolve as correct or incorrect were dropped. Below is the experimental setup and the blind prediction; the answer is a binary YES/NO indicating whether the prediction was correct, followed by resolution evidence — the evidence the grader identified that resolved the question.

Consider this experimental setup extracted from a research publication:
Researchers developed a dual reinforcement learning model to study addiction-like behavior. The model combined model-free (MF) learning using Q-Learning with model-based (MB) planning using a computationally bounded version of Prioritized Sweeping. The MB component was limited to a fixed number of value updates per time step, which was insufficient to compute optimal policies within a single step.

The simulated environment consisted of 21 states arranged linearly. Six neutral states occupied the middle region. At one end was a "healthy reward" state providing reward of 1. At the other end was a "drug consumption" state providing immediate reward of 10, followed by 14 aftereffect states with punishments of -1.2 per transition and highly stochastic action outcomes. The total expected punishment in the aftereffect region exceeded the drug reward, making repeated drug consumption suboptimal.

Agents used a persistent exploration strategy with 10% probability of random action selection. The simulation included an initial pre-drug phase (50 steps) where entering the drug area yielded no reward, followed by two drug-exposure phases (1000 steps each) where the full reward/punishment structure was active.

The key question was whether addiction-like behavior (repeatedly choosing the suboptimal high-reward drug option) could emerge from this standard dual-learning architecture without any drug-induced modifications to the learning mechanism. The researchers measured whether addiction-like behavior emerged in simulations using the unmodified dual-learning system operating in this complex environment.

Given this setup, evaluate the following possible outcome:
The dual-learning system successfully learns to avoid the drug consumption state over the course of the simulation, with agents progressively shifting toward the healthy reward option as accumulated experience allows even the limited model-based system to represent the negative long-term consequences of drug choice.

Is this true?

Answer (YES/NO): NO